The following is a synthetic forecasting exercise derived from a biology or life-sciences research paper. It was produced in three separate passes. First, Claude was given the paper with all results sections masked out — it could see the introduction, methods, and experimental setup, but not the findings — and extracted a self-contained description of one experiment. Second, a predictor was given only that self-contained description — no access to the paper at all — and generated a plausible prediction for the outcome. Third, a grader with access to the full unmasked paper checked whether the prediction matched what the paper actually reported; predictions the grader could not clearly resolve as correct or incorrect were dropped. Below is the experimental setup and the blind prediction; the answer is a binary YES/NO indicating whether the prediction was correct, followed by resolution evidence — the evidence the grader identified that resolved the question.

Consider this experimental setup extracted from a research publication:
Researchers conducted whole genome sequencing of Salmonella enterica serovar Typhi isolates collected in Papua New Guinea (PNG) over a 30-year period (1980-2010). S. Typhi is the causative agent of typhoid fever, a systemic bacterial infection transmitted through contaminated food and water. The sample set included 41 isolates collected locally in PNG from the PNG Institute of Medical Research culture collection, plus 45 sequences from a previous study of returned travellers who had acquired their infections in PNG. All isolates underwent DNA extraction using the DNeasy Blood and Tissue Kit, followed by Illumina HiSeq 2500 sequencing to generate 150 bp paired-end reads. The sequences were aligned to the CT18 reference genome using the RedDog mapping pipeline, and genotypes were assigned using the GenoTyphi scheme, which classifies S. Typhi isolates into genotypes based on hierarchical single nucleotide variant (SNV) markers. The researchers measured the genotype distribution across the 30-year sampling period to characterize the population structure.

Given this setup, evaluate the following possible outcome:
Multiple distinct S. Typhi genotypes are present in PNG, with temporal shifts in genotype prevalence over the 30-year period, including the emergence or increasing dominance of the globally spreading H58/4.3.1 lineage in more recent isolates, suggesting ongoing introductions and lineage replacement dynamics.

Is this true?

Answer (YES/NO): NO